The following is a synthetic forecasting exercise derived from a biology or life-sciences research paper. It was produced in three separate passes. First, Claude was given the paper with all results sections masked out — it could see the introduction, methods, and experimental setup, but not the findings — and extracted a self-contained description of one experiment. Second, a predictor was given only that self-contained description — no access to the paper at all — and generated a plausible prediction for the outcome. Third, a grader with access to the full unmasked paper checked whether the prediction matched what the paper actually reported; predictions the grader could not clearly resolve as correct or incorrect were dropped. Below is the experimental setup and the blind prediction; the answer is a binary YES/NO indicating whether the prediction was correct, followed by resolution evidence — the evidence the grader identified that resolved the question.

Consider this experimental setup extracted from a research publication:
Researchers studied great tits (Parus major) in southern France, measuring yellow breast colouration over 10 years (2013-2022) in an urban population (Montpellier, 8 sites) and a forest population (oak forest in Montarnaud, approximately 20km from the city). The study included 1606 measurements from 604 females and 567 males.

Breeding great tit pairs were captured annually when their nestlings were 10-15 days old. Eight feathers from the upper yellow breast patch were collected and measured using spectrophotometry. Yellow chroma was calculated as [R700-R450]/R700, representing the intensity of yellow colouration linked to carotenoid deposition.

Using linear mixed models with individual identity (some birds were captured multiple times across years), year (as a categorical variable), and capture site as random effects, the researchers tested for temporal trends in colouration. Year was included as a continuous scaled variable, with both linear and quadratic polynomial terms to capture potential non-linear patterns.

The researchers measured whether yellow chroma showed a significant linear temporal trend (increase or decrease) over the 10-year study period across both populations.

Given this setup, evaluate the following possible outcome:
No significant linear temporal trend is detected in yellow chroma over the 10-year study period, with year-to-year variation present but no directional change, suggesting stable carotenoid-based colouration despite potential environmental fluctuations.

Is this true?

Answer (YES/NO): NO